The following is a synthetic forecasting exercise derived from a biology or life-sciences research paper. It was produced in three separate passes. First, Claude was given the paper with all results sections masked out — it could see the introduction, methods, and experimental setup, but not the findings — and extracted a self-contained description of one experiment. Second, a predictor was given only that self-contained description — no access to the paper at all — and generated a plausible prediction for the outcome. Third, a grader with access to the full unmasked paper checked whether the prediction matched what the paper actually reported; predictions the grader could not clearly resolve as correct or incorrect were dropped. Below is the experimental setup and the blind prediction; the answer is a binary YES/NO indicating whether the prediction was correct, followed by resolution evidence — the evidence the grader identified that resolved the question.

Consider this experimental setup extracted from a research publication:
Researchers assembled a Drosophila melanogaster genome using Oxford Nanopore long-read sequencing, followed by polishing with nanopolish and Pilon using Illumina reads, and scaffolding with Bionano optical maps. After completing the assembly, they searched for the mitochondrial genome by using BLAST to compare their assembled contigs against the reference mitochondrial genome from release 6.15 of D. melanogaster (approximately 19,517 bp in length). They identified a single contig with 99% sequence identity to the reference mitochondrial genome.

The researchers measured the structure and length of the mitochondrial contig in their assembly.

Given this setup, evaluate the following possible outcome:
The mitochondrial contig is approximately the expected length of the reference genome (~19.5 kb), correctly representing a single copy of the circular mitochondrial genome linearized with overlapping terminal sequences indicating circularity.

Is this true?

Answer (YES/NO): NO